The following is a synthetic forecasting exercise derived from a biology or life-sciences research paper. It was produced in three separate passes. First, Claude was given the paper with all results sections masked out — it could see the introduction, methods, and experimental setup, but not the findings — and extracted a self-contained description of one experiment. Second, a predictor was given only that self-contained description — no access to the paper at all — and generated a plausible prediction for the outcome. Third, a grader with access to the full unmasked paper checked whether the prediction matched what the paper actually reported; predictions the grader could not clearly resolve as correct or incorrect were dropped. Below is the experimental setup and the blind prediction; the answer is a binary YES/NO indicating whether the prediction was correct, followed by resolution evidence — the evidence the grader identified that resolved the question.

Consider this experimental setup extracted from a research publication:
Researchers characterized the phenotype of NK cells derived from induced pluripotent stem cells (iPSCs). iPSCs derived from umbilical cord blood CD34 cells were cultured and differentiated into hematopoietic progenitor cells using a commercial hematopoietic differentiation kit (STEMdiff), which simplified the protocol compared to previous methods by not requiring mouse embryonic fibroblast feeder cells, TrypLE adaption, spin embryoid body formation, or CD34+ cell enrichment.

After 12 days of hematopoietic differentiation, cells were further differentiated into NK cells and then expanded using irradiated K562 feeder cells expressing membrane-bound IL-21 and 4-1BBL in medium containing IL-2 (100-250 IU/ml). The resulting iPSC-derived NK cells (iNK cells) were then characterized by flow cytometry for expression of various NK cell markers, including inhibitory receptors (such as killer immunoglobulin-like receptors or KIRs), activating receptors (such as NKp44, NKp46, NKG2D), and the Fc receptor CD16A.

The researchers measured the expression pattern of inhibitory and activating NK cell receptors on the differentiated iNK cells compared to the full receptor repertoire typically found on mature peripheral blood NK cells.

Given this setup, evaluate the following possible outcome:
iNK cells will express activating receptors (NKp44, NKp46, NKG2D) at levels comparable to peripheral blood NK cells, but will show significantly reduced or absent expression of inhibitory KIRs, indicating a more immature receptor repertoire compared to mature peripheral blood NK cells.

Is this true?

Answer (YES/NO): NO